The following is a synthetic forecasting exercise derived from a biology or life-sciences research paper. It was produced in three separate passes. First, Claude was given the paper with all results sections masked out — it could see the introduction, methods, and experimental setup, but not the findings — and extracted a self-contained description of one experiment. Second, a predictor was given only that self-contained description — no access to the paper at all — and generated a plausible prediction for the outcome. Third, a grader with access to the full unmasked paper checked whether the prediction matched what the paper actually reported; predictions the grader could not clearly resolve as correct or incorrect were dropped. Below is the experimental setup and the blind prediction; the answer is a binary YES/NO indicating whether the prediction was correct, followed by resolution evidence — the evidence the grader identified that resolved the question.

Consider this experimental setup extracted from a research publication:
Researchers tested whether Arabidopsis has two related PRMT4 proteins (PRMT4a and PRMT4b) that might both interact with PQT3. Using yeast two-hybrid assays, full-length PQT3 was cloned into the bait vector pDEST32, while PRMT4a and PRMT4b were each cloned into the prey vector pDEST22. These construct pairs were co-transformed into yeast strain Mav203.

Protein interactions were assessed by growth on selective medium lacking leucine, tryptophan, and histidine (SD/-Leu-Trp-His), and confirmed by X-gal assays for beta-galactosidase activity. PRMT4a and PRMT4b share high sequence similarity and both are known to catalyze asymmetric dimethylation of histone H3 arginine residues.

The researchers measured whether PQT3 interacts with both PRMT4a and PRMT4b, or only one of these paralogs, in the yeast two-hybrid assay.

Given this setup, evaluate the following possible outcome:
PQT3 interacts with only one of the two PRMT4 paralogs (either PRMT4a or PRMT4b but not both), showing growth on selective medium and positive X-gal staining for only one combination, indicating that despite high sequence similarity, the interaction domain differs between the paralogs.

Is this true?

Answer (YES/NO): YES